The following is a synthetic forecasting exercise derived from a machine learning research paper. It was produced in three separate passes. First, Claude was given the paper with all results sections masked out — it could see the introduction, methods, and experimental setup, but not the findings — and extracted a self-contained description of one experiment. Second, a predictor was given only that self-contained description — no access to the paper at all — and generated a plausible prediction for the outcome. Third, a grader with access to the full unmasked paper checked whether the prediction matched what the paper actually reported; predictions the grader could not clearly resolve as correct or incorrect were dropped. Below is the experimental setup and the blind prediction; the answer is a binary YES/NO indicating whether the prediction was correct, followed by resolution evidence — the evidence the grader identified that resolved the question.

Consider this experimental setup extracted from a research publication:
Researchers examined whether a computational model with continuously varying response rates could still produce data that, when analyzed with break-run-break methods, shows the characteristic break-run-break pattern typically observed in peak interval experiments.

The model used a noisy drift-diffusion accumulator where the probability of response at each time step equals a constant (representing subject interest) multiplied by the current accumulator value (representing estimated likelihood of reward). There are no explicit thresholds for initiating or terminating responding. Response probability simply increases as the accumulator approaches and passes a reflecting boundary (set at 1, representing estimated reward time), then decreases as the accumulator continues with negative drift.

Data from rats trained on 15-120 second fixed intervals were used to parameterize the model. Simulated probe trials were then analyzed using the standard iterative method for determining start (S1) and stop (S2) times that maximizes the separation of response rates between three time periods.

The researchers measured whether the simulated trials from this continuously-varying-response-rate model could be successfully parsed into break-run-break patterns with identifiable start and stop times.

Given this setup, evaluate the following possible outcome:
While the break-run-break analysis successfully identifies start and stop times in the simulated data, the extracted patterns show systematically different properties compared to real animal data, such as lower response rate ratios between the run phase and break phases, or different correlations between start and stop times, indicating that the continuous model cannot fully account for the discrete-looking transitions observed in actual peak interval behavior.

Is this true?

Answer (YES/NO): NO